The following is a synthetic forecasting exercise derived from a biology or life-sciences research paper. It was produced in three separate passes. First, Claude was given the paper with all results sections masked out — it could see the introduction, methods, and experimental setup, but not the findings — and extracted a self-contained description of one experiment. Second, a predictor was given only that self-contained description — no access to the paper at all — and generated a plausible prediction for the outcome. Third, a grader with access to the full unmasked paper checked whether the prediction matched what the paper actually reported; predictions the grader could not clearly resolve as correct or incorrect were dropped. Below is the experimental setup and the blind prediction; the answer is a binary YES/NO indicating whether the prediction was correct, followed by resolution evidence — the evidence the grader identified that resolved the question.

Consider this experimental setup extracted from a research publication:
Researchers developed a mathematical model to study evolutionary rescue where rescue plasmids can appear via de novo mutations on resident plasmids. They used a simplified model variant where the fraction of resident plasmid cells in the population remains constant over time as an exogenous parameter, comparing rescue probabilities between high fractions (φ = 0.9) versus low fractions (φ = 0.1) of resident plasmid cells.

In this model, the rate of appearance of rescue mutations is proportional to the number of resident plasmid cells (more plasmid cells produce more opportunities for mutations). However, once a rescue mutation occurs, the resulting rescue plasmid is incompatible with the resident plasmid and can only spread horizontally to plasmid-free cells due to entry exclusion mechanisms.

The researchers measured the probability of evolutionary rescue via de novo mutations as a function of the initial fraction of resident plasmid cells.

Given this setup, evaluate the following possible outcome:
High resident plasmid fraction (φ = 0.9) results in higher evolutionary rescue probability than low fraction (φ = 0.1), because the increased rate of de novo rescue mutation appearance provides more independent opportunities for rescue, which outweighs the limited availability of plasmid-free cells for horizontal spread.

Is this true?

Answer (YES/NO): NO